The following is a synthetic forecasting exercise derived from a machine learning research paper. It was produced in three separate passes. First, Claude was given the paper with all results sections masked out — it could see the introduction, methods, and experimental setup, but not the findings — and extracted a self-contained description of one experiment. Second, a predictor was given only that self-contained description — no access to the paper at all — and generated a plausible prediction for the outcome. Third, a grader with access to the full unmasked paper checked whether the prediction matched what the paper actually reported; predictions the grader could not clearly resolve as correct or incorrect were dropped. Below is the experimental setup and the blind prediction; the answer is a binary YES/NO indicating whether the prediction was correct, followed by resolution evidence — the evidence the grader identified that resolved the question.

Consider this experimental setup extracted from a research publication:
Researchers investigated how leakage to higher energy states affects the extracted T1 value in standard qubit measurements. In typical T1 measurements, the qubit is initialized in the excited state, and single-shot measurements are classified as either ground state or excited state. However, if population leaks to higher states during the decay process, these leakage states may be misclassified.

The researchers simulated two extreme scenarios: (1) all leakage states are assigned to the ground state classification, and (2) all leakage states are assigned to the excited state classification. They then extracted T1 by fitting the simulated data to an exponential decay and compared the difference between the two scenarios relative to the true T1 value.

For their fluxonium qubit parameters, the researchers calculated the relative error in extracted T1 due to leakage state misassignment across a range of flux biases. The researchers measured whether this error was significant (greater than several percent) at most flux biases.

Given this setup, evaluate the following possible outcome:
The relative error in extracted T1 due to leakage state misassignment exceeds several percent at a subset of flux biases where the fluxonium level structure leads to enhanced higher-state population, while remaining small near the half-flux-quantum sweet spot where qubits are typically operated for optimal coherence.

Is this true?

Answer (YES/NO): YES